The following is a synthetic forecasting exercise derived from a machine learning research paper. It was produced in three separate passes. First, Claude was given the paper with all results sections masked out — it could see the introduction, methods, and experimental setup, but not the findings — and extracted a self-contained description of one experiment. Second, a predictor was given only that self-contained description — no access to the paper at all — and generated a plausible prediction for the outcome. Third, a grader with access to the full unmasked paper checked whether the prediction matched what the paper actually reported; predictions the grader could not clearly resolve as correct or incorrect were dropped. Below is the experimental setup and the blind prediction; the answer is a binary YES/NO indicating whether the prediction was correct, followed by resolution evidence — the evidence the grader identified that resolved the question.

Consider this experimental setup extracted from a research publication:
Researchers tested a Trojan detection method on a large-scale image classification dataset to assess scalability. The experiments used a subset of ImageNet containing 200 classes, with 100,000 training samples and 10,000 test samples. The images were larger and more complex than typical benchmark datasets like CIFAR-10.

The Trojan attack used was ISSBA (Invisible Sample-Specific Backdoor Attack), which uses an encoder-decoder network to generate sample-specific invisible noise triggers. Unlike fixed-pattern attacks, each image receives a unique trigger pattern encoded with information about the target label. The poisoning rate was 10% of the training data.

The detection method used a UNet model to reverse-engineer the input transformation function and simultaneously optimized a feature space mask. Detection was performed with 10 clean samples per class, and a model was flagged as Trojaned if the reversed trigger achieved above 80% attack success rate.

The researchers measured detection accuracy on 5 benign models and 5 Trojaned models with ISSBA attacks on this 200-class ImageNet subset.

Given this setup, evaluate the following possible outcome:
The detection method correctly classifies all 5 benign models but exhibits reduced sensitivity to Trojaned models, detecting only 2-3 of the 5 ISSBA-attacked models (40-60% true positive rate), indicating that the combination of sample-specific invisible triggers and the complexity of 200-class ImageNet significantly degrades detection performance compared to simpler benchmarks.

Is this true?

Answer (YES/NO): NO